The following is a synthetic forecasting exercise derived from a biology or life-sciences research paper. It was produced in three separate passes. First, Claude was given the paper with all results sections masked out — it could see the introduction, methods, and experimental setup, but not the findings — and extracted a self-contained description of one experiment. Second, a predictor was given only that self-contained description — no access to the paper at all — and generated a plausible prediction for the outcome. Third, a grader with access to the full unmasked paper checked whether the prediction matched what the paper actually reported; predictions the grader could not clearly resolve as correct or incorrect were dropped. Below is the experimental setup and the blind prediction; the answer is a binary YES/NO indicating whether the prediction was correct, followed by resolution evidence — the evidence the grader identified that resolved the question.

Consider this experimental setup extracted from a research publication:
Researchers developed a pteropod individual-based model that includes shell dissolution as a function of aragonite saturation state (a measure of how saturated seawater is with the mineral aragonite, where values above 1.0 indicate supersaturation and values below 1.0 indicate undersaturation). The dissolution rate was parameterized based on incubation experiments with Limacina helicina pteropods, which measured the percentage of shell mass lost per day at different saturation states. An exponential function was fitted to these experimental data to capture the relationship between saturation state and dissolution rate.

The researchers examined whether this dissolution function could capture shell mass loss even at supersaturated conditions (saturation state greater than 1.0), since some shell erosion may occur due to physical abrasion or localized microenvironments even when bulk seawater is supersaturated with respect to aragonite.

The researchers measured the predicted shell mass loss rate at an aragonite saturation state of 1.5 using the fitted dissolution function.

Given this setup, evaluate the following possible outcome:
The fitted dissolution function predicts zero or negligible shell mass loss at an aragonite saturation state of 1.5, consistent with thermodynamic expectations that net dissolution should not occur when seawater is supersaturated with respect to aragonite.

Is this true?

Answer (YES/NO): NO